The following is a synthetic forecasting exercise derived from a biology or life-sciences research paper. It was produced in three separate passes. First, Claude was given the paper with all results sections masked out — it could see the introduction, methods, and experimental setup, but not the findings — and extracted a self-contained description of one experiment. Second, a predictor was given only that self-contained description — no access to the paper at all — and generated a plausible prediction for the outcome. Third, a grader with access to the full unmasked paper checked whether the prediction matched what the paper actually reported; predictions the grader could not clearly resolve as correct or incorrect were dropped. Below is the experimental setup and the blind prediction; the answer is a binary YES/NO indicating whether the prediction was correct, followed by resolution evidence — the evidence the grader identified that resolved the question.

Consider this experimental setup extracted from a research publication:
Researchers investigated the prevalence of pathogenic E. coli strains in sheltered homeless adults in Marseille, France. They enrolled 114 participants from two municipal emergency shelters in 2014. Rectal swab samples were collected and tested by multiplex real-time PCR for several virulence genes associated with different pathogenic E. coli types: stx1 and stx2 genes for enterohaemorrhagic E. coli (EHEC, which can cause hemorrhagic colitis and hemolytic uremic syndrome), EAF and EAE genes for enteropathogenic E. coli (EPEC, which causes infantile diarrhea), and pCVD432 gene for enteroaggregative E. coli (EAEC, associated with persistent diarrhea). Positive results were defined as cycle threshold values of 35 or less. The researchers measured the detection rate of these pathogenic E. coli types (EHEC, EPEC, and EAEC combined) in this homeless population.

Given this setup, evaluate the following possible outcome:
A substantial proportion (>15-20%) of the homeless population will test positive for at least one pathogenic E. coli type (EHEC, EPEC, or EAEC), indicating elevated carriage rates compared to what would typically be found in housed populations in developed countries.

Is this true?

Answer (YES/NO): NO